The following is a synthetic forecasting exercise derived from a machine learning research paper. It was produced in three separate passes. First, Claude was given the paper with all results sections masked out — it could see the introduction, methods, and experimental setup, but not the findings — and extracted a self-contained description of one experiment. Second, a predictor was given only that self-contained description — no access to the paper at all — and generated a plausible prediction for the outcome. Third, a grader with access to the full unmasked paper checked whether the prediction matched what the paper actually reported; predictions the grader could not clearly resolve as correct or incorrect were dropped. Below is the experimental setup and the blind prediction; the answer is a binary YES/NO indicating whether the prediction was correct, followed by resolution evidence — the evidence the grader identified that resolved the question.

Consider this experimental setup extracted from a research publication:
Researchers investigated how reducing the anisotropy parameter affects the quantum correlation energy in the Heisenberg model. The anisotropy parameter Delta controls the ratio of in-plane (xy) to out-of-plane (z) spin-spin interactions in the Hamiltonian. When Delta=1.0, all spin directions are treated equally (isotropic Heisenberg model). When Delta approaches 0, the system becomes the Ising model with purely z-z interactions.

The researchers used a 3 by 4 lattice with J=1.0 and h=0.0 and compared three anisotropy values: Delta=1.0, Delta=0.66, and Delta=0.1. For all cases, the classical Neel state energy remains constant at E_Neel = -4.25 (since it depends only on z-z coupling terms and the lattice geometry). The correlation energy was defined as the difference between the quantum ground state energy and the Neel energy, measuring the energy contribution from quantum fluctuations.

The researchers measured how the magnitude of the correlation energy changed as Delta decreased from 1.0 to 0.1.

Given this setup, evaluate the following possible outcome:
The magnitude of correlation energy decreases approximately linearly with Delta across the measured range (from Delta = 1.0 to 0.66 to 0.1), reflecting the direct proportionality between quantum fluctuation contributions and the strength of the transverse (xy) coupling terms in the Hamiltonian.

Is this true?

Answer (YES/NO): NO